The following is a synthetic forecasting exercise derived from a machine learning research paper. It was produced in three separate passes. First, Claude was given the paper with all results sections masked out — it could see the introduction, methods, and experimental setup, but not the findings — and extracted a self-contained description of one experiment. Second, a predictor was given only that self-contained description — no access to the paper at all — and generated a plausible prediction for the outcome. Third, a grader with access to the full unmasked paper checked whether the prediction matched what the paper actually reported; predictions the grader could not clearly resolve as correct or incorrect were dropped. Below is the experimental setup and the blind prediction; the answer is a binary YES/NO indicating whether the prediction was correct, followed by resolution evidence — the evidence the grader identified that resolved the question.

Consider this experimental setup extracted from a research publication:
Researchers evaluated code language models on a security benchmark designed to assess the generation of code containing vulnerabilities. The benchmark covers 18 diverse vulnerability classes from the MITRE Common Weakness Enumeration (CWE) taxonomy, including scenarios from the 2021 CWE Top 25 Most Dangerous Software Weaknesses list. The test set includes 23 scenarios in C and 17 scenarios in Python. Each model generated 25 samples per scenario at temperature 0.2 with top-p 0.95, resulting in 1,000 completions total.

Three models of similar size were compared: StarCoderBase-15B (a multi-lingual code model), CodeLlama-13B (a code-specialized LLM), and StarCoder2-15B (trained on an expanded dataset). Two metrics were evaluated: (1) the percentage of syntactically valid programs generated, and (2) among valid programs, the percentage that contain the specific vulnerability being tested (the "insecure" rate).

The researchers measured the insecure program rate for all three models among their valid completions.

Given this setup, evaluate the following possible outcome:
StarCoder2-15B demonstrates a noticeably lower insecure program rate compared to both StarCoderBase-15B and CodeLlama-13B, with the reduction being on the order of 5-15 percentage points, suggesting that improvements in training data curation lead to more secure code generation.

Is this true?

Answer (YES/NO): NO